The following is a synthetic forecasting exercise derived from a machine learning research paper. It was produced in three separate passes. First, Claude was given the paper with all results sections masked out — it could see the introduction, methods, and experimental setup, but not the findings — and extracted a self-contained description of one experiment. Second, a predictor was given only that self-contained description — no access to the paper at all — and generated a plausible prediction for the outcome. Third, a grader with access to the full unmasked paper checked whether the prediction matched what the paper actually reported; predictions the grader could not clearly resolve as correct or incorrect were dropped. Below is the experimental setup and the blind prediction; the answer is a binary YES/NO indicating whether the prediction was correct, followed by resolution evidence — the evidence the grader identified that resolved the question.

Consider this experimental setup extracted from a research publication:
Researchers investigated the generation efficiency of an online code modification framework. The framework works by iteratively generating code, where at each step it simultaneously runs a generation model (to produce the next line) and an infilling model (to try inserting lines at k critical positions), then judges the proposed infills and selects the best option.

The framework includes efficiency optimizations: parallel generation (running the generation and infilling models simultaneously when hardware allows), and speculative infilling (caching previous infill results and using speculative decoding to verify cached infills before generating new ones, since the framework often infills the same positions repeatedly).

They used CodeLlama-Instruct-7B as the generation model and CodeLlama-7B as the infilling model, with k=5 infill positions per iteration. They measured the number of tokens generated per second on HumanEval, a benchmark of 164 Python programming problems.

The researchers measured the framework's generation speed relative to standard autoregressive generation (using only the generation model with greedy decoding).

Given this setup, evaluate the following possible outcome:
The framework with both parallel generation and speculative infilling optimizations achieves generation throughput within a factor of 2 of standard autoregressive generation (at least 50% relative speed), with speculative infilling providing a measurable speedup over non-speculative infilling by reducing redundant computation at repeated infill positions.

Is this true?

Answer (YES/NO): YES